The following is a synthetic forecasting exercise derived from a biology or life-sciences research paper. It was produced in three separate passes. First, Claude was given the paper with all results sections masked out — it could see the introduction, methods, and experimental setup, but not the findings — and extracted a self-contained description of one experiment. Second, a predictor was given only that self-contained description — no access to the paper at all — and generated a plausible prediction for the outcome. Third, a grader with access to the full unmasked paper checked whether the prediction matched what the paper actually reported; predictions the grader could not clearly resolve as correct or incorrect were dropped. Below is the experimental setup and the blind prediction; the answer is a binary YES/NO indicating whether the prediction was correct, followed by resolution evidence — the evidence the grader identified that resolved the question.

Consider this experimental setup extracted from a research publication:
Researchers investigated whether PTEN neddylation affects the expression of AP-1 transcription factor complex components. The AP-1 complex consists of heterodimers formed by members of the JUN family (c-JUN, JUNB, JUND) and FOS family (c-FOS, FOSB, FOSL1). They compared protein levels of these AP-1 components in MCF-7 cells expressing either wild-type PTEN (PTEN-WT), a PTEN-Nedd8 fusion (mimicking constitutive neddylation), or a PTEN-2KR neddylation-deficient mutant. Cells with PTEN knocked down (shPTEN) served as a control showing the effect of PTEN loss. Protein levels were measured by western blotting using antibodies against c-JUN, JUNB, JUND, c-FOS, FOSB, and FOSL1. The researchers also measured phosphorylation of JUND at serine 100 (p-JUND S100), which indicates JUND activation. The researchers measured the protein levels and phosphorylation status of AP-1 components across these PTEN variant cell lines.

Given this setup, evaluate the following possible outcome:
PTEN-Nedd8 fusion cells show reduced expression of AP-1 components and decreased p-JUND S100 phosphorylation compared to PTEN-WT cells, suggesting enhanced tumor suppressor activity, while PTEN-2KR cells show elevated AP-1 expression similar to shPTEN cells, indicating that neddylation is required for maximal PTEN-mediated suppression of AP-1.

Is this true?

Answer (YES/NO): NO